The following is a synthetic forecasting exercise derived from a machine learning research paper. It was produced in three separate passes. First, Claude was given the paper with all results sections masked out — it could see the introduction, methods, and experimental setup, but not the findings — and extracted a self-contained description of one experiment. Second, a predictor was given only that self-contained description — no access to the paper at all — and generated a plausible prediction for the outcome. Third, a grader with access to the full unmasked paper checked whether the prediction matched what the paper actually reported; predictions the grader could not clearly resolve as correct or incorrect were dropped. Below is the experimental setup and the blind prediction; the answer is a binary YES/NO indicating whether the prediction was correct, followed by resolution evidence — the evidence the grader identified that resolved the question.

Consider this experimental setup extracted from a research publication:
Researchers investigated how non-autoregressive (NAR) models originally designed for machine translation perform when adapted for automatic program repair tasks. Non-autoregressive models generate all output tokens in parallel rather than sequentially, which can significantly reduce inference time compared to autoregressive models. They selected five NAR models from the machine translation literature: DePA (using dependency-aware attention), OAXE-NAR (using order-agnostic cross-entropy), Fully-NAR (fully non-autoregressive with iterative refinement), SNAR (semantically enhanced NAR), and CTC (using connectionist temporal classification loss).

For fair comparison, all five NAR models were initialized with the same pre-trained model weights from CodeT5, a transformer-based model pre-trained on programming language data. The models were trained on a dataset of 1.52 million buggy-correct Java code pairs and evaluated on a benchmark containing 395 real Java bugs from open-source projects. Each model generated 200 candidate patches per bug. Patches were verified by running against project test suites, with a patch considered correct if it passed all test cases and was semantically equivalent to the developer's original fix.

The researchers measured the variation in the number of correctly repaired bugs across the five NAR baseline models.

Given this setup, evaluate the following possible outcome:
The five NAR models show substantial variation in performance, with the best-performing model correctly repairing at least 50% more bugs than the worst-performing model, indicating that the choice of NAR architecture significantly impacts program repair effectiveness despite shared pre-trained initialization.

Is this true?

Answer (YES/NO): YES